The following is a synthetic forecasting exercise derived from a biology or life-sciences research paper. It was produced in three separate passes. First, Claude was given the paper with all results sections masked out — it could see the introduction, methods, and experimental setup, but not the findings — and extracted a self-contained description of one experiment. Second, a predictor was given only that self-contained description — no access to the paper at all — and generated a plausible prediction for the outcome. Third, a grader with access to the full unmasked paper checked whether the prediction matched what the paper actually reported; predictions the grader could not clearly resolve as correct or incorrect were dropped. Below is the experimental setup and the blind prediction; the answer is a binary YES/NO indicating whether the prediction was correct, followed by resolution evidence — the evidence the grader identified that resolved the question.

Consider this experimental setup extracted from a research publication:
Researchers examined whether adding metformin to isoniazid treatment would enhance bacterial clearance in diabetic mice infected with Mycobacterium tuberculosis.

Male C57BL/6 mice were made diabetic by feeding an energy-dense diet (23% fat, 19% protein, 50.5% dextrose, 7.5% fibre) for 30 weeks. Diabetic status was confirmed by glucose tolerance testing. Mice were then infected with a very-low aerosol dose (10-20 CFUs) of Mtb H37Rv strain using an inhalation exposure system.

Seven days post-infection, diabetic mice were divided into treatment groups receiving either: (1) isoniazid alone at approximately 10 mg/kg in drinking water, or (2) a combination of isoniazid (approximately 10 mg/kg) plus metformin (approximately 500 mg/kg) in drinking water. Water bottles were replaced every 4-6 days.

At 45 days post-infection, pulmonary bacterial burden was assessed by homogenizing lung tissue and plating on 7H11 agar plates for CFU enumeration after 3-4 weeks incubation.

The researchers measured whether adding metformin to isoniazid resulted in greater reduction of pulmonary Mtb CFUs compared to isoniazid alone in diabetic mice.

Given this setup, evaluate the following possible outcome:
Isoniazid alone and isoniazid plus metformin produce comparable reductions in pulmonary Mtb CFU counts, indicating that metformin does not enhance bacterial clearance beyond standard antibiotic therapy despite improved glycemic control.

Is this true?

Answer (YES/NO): YES